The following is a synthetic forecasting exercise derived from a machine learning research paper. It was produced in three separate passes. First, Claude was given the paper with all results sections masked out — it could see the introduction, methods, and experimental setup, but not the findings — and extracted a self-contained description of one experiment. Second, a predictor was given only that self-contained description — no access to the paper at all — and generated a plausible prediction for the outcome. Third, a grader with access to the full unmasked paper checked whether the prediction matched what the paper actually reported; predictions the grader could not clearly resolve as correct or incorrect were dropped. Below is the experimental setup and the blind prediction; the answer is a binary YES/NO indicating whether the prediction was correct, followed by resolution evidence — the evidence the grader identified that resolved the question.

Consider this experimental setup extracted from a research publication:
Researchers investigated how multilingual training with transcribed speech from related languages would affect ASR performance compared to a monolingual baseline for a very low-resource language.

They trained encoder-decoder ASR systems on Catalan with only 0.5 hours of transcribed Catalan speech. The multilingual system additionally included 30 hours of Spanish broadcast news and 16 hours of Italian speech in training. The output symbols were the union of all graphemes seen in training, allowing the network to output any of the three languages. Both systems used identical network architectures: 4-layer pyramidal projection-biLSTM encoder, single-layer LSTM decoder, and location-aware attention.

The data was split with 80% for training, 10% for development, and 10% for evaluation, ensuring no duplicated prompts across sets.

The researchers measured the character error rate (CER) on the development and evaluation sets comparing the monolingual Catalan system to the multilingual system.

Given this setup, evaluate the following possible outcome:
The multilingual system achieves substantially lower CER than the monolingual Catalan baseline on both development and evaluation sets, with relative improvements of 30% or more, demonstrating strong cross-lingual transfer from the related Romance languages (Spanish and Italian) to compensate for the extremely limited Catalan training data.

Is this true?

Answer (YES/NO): YES